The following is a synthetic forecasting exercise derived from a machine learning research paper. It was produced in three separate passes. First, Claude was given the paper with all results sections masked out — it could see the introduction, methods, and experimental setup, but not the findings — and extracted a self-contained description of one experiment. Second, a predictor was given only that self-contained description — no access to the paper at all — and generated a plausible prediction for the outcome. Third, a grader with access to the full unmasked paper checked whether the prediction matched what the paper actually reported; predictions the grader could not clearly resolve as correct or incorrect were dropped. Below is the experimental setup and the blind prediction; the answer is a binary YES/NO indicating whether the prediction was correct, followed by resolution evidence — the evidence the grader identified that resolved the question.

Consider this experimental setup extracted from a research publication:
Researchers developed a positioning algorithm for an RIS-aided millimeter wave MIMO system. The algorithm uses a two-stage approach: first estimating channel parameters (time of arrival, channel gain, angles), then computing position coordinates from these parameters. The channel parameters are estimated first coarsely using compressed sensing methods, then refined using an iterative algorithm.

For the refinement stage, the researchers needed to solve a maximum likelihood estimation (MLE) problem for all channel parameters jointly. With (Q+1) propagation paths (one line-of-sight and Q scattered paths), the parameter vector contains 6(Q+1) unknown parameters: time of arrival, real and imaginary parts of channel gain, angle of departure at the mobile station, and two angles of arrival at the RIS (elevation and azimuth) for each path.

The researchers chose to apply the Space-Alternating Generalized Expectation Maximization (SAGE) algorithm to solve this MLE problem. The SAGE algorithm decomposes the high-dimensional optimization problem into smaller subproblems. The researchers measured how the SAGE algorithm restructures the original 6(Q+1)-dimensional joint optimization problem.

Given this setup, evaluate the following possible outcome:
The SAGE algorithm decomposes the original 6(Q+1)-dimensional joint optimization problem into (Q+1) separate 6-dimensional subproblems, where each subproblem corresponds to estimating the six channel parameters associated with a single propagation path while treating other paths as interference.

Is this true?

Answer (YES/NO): NO